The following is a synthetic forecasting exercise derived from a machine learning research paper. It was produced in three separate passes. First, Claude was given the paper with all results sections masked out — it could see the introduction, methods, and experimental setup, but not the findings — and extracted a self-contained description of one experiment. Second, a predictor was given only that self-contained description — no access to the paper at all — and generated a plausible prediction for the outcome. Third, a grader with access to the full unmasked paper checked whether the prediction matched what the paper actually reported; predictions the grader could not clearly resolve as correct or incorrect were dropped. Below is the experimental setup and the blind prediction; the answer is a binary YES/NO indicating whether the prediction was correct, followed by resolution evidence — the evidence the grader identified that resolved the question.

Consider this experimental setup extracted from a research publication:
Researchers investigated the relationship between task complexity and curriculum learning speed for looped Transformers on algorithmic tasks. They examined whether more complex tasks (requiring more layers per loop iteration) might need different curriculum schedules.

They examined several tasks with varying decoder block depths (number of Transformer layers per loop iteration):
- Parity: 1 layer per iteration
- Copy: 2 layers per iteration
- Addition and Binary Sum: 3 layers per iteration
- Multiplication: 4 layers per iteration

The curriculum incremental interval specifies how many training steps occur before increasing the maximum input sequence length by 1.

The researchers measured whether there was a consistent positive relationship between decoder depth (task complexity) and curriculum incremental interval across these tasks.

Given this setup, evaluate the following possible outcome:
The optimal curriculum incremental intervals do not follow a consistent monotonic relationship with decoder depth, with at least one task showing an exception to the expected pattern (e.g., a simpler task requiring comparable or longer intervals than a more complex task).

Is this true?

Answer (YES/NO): YES